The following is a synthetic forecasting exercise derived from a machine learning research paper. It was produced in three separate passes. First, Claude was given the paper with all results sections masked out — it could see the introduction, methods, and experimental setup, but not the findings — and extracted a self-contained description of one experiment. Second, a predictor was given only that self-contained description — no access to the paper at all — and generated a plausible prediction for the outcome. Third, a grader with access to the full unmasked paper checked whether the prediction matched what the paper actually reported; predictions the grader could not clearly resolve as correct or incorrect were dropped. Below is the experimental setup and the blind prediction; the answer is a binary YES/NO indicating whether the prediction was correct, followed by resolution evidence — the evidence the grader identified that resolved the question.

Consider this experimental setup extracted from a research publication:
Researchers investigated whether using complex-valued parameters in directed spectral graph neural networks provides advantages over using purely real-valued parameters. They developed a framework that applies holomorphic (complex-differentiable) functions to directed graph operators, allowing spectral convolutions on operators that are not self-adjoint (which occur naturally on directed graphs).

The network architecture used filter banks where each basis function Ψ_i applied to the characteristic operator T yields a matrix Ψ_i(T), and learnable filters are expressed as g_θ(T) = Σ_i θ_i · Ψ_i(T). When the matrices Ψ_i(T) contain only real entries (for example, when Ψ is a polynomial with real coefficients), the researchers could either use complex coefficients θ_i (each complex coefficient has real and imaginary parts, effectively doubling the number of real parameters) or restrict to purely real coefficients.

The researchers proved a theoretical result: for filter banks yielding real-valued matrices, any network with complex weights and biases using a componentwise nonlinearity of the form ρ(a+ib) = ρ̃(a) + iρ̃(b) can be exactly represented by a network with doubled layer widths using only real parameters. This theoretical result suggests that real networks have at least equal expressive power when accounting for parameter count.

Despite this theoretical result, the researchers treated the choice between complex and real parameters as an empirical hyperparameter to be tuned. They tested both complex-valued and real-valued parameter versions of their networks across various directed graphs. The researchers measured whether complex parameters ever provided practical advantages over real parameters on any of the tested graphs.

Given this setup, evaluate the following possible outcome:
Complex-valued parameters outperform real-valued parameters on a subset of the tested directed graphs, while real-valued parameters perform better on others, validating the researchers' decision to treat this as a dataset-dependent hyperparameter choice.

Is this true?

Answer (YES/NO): YES